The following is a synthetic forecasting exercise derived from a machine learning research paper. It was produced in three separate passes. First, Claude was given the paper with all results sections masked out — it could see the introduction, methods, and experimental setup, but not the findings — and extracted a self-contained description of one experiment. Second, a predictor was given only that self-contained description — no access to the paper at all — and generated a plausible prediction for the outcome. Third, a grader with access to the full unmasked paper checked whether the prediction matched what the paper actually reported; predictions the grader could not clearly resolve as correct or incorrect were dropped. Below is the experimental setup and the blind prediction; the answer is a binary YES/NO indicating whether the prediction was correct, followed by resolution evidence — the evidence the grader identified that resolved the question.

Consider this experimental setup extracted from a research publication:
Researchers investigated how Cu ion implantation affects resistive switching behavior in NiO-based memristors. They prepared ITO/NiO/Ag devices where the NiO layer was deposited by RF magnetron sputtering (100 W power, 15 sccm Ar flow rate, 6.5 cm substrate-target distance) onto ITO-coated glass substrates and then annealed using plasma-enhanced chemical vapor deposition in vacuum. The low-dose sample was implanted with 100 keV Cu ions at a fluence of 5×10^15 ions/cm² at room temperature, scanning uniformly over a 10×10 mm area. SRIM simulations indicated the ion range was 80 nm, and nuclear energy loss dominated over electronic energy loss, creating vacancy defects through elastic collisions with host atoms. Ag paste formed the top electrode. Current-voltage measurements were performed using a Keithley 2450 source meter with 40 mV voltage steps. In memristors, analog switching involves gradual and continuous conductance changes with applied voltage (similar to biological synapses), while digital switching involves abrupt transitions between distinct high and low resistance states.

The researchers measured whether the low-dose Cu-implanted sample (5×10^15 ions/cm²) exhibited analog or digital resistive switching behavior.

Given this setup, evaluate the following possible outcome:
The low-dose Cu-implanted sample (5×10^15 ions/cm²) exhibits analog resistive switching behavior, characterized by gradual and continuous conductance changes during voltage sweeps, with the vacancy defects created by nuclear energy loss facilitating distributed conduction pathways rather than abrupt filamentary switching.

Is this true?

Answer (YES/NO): NO